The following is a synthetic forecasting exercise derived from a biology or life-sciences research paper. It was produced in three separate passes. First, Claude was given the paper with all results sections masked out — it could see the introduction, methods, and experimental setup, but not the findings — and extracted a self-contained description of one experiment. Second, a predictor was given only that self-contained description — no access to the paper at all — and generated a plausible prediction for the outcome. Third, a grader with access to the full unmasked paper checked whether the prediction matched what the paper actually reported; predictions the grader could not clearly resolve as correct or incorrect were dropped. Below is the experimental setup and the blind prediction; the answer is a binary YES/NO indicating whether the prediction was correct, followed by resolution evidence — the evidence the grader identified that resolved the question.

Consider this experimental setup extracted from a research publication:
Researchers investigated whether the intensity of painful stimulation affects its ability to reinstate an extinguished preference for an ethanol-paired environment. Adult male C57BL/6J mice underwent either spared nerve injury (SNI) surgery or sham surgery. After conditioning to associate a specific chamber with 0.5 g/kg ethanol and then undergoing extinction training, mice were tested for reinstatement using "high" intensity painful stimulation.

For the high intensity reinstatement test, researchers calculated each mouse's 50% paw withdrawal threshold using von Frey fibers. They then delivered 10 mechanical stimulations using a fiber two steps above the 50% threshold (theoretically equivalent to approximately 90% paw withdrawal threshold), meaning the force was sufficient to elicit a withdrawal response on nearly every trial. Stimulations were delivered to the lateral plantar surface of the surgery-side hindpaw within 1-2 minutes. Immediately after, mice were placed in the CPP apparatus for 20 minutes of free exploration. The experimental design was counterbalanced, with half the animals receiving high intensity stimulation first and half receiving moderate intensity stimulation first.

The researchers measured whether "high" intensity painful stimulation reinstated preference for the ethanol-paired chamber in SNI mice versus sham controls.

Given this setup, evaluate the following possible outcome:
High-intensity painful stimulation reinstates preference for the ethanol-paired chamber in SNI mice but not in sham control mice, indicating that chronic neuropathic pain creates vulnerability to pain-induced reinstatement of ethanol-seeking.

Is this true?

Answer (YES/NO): NO